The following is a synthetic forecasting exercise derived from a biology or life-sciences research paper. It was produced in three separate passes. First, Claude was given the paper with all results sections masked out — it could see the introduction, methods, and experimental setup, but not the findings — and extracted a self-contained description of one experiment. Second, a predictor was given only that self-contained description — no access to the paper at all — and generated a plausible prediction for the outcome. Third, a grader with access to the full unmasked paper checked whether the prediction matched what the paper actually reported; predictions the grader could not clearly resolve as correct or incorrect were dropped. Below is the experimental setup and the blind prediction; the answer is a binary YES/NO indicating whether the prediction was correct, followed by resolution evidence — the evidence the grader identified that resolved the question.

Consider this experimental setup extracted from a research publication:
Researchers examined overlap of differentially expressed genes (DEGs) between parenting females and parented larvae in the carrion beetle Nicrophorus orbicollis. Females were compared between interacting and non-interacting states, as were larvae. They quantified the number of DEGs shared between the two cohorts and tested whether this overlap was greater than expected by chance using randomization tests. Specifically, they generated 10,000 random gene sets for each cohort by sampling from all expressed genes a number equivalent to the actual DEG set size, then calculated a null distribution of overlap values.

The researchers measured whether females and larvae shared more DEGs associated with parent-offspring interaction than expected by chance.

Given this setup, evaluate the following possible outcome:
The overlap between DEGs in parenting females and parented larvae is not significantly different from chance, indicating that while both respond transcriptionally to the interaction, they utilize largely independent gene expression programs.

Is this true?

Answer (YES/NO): YES